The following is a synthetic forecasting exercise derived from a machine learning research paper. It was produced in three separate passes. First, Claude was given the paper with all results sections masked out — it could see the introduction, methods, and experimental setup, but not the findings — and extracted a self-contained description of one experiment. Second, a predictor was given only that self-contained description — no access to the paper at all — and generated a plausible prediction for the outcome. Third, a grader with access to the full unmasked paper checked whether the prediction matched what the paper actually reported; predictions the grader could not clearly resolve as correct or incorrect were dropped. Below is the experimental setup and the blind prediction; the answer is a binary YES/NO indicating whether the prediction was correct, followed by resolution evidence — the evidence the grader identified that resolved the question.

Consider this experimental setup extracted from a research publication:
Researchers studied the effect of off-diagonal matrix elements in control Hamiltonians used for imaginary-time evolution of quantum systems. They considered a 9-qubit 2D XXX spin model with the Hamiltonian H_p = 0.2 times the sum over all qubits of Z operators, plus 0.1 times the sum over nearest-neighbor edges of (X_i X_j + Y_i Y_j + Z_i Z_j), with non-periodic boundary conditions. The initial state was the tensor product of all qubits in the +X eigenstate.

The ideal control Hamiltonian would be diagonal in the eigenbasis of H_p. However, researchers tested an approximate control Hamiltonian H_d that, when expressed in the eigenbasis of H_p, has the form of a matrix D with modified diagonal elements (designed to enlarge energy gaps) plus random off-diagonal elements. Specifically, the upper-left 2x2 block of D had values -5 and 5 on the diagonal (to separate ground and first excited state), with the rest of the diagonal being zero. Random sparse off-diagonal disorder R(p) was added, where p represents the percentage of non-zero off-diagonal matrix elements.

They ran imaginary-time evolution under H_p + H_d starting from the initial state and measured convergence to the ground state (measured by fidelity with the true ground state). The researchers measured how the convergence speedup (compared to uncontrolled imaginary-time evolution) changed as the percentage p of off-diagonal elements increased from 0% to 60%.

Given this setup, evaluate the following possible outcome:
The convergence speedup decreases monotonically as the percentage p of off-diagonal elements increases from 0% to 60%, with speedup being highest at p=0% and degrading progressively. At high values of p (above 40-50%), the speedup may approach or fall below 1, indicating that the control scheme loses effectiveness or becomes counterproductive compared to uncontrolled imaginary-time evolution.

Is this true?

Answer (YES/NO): NO